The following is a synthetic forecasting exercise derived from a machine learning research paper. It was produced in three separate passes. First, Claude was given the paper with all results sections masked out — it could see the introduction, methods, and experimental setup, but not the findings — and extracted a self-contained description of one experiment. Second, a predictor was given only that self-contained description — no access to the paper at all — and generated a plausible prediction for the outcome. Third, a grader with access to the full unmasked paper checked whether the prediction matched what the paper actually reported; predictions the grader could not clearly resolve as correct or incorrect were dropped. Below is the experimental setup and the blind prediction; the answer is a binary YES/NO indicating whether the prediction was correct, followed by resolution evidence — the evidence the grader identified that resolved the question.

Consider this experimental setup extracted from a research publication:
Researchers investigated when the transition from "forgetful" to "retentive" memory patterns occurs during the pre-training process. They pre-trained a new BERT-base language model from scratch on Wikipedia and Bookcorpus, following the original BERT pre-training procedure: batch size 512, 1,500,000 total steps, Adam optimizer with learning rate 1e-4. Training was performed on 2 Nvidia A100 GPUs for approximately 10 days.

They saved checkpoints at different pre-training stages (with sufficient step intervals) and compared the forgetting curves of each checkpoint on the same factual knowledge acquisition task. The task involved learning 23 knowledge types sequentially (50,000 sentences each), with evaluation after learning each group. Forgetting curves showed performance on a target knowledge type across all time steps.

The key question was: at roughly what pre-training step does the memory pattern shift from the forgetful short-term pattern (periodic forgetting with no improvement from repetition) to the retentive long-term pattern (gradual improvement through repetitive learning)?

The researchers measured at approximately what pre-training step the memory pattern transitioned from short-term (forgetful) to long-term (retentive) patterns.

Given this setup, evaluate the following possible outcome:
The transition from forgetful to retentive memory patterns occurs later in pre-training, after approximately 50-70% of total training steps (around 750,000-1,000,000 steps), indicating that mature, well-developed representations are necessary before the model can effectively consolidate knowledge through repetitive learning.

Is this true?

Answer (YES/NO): NO